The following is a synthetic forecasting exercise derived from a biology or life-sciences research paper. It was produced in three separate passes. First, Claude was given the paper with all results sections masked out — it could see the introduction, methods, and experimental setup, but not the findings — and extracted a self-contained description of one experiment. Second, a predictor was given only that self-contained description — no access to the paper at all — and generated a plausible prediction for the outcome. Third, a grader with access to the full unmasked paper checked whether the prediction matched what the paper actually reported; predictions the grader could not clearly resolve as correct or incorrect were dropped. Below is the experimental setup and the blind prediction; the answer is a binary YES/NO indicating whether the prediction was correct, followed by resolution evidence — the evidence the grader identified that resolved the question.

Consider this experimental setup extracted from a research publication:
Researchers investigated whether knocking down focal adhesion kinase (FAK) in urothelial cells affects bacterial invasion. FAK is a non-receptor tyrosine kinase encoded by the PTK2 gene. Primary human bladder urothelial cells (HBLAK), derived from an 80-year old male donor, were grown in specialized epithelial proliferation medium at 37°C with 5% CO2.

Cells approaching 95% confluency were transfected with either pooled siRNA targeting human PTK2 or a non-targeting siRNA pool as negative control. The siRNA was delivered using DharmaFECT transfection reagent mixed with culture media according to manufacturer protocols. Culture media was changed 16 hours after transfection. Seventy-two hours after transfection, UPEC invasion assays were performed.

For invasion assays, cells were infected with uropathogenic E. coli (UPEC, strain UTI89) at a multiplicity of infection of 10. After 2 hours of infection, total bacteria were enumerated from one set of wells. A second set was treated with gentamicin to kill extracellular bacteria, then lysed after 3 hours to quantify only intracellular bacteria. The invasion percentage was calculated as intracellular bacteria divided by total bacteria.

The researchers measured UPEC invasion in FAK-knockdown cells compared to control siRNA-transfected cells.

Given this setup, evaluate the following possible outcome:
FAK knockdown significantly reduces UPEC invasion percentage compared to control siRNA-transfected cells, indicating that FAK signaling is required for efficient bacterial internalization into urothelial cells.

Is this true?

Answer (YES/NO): YES